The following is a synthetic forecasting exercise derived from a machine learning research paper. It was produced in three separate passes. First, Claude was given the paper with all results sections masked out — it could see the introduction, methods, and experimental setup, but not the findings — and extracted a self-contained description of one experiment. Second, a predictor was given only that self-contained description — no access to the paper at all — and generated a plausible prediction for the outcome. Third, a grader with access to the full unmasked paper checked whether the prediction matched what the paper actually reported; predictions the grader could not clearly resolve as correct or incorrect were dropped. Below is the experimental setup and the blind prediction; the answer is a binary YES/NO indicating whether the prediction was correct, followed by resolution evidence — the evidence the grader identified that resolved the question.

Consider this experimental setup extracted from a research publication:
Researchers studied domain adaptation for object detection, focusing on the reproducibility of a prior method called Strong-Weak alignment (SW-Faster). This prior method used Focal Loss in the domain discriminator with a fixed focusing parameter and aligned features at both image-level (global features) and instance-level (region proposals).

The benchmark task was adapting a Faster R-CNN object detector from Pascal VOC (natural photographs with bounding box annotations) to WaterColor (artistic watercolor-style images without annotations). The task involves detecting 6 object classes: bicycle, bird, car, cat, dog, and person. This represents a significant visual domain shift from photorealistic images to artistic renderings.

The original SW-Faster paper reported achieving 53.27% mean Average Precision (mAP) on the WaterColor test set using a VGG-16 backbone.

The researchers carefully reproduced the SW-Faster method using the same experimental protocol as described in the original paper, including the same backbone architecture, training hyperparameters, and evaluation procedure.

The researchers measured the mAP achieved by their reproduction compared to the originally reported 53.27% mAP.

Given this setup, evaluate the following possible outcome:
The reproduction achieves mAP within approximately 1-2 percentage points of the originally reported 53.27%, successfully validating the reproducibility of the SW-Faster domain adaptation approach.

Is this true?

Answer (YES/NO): YES